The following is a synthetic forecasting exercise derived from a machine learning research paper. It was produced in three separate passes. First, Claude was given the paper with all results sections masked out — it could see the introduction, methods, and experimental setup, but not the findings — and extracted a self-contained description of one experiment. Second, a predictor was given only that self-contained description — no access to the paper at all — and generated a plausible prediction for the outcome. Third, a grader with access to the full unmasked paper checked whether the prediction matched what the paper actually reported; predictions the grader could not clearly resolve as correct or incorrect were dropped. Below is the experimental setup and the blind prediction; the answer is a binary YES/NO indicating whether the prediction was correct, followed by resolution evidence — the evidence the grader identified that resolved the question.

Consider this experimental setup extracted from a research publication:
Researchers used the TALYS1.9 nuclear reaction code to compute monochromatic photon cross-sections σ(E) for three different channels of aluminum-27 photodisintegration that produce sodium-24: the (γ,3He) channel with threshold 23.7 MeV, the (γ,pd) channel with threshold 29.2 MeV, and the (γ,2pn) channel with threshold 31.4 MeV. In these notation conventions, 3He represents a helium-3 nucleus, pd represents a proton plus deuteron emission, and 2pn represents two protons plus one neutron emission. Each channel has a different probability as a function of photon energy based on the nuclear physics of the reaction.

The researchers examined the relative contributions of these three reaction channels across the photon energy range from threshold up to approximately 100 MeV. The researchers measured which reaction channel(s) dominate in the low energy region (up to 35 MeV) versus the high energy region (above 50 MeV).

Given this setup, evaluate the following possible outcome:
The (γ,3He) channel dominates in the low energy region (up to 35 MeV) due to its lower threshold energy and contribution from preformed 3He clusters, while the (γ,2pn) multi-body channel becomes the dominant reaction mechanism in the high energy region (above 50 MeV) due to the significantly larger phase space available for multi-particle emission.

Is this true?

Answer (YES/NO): NO